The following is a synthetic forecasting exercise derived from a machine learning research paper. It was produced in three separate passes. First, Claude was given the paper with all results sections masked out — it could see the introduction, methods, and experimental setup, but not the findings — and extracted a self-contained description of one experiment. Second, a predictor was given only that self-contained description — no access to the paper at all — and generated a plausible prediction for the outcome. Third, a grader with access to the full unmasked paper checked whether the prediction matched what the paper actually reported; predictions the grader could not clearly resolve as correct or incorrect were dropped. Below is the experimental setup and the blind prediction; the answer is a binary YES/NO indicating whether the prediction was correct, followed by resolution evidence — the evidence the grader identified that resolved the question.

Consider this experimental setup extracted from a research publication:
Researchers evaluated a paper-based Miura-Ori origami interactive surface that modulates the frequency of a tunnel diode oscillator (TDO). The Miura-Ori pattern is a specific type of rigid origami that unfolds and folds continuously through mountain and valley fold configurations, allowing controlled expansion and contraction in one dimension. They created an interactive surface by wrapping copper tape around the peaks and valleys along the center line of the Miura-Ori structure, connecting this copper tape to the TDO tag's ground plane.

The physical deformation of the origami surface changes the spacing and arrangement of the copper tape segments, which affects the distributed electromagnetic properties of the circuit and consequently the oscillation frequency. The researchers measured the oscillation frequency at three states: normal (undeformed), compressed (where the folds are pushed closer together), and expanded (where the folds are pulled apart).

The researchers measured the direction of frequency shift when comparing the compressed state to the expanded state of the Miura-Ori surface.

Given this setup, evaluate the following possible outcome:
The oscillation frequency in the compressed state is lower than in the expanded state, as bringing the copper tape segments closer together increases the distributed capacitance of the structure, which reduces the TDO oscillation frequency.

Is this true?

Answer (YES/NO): YES